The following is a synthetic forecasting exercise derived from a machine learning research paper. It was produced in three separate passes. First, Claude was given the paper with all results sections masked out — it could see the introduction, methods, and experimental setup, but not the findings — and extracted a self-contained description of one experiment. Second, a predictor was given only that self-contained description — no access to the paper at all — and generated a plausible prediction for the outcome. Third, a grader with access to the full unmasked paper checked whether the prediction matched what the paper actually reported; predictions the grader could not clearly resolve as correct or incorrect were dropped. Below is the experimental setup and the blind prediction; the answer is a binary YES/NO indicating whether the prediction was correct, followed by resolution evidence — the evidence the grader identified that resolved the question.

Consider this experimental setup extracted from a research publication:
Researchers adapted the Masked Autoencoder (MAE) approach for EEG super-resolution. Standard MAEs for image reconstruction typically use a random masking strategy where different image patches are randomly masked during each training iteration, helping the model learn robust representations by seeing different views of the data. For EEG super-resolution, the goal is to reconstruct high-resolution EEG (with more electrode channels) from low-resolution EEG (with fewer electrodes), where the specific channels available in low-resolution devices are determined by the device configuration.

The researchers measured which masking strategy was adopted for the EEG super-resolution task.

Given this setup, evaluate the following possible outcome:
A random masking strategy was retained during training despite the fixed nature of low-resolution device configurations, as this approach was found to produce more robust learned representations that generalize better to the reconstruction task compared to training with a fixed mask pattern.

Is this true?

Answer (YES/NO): NO